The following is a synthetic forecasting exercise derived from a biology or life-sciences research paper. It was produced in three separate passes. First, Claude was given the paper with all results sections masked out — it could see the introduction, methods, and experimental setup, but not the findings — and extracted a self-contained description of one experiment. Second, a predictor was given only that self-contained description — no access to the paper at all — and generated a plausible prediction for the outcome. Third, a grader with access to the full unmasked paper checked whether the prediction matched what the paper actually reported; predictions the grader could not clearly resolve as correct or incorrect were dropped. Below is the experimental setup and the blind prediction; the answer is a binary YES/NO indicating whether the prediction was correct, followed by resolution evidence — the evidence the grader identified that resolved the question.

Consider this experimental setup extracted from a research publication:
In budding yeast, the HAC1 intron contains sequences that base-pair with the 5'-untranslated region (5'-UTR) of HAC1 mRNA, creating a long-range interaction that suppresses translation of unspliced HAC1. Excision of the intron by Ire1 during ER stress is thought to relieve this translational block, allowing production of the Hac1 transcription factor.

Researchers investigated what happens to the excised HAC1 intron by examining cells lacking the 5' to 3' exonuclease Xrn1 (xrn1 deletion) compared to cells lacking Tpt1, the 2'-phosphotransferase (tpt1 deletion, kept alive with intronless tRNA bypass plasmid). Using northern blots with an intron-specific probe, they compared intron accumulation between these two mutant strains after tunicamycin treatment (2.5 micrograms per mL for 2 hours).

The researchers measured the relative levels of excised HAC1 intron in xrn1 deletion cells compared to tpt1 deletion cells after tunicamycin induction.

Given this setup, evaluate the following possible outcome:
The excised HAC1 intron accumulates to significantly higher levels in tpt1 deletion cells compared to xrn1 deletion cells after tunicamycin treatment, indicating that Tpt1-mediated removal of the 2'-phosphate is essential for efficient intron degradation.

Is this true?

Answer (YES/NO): NO